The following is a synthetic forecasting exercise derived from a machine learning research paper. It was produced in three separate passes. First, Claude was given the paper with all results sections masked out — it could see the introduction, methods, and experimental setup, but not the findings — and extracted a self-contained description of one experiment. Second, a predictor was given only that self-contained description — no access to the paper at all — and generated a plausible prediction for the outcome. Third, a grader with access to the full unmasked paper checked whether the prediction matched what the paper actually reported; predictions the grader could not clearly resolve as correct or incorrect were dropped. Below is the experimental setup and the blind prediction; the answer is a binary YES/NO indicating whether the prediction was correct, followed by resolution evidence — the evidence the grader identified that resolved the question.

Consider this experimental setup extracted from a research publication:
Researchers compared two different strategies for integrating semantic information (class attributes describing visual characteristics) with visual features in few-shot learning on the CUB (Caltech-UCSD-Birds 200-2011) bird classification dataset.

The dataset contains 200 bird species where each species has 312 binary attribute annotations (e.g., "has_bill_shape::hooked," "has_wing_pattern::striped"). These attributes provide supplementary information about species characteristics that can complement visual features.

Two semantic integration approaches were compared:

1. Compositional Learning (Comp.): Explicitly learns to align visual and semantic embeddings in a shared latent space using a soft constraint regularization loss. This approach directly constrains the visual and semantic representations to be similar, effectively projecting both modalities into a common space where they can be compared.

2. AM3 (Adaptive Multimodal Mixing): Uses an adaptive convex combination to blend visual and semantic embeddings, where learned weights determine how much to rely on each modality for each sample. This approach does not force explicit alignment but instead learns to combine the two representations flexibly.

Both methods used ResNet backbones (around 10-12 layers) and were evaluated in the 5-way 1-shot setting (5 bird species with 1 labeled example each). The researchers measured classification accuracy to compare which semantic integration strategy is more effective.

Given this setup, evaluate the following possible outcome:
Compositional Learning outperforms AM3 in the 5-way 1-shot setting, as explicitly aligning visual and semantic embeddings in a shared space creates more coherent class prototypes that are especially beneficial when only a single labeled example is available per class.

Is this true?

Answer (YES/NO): NO